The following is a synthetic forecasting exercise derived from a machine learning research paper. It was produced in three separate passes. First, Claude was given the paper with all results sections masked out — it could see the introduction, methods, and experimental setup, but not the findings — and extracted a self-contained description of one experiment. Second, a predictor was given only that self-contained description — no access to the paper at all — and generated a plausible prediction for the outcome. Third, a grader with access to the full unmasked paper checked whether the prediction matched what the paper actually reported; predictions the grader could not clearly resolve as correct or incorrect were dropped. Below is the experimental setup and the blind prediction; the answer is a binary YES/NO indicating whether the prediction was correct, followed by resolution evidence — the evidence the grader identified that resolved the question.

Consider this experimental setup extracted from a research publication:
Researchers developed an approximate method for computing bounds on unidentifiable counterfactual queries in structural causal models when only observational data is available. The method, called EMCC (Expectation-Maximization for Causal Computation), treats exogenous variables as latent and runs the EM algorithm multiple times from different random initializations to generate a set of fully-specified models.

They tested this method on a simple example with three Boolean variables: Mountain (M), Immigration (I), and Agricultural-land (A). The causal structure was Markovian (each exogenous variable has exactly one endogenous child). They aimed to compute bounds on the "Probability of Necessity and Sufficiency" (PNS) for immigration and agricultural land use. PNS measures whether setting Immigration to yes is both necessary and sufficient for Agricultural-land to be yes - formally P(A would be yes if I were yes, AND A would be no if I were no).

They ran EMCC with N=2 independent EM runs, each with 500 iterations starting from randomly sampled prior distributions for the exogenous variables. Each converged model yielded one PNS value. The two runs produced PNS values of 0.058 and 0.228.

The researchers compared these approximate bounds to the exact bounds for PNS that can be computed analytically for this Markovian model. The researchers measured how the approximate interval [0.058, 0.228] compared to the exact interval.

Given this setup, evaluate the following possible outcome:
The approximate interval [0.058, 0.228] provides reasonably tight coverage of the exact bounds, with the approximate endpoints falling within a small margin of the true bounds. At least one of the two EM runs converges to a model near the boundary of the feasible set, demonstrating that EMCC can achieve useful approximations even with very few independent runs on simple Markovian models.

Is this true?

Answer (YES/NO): NO